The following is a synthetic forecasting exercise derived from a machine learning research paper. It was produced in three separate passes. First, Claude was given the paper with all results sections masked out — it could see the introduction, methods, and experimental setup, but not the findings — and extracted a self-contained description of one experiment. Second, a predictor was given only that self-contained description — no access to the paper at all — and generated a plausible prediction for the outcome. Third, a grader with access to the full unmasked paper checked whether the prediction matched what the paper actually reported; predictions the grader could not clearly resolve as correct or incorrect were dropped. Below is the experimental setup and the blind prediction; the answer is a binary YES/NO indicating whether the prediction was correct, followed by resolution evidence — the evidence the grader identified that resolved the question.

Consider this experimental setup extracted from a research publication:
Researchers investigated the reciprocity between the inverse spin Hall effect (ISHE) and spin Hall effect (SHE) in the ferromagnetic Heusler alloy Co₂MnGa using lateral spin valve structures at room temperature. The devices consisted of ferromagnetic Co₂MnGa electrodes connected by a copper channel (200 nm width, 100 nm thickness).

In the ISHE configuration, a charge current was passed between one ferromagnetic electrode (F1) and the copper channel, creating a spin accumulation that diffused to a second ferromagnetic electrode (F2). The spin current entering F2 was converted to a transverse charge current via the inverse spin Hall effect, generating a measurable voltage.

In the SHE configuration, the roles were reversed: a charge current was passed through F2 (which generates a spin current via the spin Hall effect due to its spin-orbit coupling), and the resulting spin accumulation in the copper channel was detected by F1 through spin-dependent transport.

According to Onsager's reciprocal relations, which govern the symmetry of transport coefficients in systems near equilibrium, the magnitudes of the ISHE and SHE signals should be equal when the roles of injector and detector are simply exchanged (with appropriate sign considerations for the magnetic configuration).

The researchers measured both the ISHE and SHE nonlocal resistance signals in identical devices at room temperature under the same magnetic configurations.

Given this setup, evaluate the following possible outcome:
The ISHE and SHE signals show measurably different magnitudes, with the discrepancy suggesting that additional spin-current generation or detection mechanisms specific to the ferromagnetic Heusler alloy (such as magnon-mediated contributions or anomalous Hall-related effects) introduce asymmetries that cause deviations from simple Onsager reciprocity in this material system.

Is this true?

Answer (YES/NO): YES